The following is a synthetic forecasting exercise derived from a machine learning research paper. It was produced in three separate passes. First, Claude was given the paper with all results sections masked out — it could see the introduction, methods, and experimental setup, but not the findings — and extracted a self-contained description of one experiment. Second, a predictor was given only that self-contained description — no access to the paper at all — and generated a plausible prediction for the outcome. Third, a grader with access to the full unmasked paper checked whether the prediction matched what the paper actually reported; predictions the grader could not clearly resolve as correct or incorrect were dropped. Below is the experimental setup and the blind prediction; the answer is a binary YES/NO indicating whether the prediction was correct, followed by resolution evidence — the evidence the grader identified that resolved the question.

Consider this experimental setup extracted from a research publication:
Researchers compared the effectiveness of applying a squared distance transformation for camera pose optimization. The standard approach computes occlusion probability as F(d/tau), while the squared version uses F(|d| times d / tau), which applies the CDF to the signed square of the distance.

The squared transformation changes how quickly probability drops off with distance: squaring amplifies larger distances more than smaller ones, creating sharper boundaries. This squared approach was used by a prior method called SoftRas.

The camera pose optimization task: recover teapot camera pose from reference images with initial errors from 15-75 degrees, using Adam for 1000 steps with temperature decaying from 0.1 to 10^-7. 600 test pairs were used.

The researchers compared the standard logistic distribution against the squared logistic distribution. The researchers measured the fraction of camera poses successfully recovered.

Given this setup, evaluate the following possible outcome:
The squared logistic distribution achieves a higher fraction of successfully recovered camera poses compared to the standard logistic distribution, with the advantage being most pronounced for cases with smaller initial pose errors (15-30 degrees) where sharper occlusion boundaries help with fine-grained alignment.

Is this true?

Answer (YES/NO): NO